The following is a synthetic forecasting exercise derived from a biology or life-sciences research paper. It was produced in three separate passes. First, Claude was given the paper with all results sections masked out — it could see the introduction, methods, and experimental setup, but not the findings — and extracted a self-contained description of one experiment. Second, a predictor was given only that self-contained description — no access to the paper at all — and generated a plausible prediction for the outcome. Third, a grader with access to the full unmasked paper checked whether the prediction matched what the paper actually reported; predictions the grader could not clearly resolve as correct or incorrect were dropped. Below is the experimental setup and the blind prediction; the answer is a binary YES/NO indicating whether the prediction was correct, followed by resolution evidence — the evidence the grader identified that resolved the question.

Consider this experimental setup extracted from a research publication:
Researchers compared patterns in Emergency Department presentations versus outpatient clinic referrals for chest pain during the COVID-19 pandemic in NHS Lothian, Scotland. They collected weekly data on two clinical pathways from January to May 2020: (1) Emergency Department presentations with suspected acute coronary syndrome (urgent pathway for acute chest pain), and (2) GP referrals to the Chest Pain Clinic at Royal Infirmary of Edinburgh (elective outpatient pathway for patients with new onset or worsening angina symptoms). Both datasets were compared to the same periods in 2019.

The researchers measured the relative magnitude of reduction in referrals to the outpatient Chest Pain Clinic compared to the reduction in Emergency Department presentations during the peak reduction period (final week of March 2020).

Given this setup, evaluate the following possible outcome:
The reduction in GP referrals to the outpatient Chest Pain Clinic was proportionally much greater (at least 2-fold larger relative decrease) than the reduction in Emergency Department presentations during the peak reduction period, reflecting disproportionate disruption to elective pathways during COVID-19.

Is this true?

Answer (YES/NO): NO